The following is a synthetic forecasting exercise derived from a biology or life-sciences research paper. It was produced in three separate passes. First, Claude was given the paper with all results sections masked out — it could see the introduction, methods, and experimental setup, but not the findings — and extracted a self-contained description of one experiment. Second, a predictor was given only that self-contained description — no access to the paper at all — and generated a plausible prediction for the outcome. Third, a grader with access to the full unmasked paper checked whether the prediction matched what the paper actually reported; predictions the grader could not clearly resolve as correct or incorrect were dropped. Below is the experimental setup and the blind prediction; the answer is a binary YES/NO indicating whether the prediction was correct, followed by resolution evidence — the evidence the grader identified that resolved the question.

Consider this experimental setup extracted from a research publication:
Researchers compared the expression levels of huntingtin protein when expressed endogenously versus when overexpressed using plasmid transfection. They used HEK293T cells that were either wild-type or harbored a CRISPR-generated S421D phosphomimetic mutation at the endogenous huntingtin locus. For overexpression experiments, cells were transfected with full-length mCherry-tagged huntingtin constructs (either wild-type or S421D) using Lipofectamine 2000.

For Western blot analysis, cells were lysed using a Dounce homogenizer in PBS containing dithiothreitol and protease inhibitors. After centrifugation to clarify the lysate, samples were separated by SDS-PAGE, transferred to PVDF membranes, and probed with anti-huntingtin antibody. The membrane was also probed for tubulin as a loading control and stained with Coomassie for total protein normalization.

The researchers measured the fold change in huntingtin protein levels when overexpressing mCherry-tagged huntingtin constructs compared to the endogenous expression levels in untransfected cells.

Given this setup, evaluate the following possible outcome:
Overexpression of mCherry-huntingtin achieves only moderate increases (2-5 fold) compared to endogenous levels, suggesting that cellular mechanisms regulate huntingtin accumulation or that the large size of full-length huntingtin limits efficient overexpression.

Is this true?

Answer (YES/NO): NO